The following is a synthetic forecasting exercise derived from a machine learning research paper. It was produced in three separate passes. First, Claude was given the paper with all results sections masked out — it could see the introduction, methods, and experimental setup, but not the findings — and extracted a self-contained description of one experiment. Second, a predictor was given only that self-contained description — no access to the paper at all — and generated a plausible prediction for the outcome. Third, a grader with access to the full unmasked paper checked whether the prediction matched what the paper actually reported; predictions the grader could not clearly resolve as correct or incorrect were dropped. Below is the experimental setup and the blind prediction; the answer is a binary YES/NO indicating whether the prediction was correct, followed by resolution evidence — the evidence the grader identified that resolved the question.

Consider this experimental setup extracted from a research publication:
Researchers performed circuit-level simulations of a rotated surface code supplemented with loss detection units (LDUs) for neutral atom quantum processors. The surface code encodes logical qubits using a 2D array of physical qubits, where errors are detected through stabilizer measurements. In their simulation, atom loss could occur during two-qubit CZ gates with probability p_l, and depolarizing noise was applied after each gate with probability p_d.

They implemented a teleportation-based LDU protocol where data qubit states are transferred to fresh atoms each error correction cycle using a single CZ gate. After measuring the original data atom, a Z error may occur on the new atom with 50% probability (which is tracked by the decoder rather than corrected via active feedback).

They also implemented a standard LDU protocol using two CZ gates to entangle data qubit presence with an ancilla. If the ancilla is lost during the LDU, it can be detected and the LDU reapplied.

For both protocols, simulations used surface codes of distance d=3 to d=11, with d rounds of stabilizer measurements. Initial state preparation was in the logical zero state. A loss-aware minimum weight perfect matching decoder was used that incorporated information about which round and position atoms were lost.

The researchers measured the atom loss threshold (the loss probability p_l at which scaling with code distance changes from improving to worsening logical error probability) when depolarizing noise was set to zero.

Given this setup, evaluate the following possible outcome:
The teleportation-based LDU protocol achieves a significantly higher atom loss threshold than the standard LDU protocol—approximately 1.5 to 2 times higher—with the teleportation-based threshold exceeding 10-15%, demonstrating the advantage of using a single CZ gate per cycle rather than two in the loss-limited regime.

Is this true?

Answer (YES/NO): NO